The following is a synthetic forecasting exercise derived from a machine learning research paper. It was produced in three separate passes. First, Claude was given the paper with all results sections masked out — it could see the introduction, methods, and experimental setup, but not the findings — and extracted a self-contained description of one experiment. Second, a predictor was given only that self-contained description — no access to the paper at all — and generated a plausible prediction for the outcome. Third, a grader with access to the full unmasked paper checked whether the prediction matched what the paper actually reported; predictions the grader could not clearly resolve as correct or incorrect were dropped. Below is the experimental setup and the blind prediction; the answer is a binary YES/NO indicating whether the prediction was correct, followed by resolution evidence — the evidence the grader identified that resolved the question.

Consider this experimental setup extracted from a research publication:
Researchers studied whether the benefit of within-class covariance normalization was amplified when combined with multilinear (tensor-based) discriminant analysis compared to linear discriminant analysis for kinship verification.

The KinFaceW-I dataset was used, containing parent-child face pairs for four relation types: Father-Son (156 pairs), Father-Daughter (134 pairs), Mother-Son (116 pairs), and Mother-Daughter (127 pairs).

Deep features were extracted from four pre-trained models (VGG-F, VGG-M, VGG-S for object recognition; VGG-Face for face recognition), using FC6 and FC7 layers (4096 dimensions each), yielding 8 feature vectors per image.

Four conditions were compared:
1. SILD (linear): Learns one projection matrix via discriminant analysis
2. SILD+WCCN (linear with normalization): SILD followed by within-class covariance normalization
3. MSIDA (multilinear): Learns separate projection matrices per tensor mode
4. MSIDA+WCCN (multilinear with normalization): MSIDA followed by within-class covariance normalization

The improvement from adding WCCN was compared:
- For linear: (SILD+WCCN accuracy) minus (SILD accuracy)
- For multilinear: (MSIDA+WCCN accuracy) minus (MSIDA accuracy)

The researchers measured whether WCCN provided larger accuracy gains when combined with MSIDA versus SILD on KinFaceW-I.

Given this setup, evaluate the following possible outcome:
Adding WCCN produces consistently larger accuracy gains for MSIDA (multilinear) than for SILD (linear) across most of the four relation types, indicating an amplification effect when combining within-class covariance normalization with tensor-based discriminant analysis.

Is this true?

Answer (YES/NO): YES